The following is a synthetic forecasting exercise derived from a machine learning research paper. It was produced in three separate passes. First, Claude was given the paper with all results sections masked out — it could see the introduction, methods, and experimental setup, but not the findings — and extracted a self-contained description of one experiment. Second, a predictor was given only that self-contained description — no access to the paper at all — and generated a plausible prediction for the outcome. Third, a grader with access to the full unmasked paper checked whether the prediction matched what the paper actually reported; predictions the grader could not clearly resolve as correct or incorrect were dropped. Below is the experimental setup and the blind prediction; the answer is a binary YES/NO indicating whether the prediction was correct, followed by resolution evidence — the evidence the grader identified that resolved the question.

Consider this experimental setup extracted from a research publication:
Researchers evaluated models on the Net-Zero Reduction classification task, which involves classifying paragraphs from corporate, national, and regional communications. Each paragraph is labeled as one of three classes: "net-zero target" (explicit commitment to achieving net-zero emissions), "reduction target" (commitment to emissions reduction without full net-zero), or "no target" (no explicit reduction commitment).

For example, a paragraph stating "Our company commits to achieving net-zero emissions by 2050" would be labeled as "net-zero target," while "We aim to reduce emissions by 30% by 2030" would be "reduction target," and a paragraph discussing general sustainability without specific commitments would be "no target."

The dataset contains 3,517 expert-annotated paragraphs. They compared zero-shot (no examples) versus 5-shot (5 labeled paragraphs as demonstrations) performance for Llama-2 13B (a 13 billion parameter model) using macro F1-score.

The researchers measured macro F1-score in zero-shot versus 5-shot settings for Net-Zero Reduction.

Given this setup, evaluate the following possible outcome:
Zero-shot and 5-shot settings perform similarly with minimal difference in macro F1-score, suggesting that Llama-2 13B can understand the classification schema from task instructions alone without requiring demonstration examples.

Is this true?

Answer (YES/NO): NO